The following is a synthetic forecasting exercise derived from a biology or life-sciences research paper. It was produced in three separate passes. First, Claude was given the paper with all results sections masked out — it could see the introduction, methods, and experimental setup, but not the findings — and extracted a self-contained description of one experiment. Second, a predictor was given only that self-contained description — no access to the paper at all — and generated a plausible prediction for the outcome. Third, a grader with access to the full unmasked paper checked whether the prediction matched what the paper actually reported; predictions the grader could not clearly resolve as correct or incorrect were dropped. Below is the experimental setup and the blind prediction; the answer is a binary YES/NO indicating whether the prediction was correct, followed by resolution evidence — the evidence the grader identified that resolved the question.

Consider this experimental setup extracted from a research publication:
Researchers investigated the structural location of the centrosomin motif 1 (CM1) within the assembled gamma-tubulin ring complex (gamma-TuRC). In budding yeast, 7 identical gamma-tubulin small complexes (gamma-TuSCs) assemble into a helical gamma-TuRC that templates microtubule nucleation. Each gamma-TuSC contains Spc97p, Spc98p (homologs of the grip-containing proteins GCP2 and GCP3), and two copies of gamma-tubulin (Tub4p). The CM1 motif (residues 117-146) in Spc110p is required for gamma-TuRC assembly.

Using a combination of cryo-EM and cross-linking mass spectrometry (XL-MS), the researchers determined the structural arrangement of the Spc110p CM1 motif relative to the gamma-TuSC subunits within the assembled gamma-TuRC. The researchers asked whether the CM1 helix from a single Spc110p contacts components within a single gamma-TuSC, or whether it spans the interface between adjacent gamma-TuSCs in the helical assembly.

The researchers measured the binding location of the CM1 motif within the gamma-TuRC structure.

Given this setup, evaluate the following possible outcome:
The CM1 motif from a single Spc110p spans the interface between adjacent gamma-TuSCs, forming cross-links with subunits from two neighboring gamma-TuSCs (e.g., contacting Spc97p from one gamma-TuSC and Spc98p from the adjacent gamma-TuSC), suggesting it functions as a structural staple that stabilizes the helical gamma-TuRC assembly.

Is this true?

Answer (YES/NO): YES